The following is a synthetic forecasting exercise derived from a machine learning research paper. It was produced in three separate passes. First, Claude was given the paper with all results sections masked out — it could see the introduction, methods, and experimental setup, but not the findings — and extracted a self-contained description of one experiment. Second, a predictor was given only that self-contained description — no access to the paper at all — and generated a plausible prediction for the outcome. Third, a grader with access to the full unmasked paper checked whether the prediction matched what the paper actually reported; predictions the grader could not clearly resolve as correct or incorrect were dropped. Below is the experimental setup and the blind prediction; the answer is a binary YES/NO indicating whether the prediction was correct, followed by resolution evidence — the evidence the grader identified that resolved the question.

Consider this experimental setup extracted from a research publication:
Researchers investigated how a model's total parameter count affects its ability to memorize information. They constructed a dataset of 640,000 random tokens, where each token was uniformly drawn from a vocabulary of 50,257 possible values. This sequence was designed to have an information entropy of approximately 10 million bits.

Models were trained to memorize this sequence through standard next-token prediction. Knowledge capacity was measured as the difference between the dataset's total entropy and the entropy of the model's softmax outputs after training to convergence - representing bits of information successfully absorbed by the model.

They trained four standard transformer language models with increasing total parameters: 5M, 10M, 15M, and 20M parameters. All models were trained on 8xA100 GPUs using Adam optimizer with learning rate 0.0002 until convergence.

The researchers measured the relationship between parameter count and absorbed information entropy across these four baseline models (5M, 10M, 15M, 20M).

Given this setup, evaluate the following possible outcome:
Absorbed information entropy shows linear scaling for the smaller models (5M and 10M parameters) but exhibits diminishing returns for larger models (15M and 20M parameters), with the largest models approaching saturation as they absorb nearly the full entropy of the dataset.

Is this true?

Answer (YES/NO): NO